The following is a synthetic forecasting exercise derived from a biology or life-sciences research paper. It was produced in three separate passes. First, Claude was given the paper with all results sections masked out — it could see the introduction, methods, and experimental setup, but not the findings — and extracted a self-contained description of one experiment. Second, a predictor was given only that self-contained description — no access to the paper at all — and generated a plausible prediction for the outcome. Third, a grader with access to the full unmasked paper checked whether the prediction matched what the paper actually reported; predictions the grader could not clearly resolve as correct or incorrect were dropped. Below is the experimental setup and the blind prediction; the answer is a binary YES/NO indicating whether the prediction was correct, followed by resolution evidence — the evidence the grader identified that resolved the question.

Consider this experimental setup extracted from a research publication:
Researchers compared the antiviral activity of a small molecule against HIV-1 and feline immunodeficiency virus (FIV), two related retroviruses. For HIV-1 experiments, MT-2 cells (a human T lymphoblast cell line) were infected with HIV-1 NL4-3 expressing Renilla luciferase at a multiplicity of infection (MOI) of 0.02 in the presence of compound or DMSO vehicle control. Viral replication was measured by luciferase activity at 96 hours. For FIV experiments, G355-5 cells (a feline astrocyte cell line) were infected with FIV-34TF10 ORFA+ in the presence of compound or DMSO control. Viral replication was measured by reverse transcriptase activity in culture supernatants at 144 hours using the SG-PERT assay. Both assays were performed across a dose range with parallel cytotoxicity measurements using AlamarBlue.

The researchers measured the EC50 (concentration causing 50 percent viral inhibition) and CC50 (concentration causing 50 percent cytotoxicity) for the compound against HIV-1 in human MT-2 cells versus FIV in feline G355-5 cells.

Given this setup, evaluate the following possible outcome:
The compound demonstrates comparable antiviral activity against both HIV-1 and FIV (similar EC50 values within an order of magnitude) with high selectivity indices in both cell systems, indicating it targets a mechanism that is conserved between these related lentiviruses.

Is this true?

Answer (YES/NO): NO